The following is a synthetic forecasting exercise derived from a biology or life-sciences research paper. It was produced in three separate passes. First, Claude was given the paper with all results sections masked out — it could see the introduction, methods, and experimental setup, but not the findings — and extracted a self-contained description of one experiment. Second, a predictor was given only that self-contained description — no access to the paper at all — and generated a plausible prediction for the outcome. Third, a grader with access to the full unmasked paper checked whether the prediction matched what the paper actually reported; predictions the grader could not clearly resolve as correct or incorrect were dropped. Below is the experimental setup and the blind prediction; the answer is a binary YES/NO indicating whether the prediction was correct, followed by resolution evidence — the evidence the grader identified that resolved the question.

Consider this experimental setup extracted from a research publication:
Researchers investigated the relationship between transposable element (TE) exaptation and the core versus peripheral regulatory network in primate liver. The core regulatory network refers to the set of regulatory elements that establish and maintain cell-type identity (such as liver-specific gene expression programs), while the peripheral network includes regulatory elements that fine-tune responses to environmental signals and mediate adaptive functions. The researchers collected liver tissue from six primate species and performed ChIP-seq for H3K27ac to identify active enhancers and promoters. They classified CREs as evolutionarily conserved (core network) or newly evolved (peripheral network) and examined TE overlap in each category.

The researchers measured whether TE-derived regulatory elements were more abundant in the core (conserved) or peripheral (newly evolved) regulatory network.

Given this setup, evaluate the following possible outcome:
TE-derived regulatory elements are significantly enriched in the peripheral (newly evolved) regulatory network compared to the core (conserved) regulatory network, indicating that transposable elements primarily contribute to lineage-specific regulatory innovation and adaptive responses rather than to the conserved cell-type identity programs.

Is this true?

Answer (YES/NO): YES